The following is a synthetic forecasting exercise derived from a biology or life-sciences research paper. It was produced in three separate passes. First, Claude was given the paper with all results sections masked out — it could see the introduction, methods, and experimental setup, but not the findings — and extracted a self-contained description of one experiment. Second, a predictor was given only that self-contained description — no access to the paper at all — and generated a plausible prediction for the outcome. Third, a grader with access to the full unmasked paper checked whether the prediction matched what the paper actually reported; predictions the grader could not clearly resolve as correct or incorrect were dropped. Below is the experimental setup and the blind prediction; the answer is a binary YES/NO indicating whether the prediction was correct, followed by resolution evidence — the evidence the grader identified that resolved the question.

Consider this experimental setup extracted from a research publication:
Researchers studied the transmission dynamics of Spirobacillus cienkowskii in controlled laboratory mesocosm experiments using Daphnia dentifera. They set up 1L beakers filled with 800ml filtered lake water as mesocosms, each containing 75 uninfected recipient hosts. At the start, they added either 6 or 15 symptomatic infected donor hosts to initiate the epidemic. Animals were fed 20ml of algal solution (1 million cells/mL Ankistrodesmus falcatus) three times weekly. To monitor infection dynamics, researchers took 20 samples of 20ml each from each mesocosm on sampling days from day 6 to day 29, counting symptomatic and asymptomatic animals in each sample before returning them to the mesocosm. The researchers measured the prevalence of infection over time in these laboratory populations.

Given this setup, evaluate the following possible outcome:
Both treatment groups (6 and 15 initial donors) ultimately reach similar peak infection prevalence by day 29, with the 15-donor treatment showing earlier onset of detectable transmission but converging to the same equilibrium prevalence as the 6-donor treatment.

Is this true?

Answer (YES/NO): NO